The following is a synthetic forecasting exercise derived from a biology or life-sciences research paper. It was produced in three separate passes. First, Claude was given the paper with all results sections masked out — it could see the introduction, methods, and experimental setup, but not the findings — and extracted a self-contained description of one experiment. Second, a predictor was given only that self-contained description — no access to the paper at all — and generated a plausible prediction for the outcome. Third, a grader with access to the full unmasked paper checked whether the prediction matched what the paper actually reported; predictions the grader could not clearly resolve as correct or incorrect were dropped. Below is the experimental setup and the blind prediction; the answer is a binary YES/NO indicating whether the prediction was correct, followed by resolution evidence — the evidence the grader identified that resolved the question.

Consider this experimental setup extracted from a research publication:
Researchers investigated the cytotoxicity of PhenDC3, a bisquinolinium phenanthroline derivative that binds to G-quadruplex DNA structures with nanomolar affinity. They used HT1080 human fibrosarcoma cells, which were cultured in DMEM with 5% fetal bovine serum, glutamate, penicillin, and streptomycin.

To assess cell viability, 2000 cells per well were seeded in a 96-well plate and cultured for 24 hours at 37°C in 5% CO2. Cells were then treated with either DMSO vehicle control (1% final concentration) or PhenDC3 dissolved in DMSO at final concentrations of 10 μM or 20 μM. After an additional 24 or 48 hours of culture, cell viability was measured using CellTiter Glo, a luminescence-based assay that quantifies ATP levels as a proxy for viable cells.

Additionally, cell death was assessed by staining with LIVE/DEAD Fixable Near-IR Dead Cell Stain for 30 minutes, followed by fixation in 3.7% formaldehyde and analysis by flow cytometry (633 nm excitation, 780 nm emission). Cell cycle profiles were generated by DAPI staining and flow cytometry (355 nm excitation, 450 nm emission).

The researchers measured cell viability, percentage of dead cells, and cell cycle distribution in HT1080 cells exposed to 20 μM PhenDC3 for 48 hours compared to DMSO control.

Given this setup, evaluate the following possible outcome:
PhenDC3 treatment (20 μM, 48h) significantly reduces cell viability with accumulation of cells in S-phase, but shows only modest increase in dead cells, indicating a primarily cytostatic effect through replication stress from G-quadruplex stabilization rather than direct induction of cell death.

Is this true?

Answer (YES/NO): NO